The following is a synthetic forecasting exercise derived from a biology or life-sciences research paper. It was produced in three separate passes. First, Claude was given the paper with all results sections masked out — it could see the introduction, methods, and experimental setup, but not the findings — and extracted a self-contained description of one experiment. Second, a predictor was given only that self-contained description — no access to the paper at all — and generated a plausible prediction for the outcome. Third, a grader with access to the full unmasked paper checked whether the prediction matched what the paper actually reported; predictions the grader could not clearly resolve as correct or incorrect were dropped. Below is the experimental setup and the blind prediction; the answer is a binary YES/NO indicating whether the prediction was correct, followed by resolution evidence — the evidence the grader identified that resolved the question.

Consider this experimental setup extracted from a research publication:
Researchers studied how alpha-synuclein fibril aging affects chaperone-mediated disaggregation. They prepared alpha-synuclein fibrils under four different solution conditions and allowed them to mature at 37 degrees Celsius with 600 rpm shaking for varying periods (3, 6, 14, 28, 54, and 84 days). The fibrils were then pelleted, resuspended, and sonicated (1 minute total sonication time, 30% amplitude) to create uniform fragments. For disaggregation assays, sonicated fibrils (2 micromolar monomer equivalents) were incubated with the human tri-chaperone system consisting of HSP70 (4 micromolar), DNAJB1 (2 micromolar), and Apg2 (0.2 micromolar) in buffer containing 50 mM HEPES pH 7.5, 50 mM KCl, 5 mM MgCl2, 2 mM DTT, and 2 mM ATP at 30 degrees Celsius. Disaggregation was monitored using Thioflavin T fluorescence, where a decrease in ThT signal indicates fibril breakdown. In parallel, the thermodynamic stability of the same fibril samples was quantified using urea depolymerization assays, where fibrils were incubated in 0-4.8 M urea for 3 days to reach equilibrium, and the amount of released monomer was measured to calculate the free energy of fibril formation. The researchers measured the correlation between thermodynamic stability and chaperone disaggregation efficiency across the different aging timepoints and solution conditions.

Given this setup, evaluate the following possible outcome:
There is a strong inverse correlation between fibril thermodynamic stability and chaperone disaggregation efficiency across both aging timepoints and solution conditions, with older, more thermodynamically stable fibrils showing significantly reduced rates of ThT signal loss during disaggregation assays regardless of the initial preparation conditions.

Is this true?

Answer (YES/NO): NO